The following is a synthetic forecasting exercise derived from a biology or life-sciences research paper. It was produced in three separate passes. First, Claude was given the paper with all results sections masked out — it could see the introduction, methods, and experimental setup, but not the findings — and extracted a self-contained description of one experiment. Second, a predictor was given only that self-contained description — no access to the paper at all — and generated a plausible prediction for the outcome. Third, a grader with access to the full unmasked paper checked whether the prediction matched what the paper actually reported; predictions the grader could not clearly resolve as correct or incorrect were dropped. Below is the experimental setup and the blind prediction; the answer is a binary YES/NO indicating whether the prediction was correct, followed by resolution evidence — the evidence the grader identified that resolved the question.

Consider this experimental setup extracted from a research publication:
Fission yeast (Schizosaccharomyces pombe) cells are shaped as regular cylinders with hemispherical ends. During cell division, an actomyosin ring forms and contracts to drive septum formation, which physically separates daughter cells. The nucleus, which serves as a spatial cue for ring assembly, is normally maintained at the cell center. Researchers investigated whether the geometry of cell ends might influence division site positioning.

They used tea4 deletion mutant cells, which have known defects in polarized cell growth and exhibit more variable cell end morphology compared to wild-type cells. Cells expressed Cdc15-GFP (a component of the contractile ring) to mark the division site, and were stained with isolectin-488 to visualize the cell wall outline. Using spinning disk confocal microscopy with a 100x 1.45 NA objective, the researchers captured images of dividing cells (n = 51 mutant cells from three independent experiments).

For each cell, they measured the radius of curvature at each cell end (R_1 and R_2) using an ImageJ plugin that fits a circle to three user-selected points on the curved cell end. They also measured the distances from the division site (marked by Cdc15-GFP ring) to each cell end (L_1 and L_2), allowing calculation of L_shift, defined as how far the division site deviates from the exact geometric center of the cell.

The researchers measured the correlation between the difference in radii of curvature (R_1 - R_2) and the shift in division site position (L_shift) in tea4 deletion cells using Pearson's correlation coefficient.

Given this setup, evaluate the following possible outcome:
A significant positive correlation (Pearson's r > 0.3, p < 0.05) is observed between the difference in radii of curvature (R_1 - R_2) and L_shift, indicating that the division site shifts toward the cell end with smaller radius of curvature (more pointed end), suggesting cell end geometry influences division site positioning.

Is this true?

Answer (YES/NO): NO